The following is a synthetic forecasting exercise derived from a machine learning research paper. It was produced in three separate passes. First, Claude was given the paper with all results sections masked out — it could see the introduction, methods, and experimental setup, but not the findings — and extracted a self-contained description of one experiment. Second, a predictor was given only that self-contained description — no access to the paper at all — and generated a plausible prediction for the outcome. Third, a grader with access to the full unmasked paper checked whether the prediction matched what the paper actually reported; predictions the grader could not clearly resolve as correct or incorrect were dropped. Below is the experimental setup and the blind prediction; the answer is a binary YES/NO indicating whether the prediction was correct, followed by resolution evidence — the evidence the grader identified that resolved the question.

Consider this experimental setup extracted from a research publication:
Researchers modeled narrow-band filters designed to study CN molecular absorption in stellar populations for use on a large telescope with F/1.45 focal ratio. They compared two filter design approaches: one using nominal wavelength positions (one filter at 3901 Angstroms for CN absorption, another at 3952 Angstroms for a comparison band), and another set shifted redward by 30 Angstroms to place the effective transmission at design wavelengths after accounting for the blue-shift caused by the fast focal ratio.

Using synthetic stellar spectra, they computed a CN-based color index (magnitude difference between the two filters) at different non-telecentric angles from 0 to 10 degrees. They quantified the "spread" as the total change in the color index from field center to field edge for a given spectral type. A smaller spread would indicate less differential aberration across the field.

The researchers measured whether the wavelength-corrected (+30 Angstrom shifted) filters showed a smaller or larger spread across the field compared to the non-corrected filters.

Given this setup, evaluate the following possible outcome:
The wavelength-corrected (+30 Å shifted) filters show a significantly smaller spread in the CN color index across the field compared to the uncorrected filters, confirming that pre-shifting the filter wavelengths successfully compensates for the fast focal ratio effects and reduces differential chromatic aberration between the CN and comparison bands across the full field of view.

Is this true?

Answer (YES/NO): NO